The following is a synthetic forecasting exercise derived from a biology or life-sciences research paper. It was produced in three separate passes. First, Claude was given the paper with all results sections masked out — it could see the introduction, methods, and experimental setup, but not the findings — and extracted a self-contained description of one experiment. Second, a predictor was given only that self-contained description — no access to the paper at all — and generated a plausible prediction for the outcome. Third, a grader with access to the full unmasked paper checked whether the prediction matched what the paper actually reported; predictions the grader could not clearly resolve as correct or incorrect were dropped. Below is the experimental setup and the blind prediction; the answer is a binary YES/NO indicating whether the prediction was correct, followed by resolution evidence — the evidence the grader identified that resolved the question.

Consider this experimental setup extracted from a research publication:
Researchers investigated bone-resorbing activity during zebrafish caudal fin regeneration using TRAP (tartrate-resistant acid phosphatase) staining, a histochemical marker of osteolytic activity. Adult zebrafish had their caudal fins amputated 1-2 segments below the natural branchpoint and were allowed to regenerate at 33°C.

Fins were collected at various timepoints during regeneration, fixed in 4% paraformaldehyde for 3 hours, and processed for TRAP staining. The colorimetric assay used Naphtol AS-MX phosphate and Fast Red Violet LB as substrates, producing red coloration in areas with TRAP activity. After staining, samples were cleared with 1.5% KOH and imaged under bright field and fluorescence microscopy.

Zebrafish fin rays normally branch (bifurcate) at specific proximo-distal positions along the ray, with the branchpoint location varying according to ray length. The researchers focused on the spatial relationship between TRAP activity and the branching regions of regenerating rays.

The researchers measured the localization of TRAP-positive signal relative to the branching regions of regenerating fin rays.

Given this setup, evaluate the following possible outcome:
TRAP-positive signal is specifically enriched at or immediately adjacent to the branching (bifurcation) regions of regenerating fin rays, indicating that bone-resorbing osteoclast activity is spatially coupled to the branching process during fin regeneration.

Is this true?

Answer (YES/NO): YES